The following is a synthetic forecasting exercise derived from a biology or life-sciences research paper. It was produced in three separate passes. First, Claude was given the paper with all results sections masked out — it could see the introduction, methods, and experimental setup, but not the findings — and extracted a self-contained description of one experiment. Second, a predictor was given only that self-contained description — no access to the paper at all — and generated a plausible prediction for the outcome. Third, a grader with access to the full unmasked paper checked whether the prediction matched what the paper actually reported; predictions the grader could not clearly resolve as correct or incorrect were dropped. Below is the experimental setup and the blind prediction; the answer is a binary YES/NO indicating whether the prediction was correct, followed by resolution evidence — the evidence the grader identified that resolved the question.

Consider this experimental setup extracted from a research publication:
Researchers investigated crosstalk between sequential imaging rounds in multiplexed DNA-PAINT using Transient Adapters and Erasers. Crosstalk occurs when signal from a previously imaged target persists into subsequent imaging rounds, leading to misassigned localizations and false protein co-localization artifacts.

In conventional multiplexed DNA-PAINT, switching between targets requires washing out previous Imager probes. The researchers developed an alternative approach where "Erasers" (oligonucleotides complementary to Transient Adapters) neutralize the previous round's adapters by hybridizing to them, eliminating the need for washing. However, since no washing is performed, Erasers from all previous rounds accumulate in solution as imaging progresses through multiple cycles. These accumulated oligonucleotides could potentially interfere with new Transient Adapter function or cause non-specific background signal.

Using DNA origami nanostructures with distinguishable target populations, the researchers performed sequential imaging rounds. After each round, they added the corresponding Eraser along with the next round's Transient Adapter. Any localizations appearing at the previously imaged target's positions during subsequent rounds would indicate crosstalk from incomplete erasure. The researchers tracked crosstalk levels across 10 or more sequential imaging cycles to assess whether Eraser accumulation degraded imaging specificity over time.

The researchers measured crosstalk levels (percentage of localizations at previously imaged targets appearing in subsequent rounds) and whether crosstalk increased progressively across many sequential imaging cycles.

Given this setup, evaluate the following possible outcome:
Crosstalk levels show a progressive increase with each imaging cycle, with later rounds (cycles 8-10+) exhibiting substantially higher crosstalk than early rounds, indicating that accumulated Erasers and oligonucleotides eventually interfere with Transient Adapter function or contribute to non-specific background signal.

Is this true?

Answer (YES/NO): NO